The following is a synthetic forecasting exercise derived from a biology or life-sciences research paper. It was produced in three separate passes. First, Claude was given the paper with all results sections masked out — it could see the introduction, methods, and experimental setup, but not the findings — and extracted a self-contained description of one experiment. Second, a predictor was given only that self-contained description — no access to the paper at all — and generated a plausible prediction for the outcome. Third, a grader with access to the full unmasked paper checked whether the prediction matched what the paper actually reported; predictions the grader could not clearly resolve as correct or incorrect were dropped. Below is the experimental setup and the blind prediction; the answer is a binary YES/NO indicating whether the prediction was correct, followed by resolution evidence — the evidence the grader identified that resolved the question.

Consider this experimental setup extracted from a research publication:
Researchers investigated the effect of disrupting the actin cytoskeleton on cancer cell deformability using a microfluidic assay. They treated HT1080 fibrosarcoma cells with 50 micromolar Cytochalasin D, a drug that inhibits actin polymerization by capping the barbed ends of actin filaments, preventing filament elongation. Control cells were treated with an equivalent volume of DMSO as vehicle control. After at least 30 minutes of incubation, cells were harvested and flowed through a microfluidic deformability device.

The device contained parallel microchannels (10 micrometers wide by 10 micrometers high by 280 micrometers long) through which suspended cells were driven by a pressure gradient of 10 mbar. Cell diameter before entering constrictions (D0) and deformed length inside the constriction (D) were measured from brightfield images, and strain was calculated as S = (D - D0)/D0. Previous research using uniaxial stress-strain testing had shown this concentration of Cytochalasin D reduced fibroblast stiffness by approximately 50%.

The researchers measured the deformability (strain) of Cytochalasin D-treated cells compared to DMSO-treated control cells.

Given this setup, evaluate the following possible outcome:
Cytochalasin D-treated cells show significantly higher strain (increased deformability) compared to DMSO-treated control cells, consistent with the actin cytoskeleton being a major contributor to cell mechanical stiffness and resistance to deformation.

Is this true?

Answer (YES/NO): NO